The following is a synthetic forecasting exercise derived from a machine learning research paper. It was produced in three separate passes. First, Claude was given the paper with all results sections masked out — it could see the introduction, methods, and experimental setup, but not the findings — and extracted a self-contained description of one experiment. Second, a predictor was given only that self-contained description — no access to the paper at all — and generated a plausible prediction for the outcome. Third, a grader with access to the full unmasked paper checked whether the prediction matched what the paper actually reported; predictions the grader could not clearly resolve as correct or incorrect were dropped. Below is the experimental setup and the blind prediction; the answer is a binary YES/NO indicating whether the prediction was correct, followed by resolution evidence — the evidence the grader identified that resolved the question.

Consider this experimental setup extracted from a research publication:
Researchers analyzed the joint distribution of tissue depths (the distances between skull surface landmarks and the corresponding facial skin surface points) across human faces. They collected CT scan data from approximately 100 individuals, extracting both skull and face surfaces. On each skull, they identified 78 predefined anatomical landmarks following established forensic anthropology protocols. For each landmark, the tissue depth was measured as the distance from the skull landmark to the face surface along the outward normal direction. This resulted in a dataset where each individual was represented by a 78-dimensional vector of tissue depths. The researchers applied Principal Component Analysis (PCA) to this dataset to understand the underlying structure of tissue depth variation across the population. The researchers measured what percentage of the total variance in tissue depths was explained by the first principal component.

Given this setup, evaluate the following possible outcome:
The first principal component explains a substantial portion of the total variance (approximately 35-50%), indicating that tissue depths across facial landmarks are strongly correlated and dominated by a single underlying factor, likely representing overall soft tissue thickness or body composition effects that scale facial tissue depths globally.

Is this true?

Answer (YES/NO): NO